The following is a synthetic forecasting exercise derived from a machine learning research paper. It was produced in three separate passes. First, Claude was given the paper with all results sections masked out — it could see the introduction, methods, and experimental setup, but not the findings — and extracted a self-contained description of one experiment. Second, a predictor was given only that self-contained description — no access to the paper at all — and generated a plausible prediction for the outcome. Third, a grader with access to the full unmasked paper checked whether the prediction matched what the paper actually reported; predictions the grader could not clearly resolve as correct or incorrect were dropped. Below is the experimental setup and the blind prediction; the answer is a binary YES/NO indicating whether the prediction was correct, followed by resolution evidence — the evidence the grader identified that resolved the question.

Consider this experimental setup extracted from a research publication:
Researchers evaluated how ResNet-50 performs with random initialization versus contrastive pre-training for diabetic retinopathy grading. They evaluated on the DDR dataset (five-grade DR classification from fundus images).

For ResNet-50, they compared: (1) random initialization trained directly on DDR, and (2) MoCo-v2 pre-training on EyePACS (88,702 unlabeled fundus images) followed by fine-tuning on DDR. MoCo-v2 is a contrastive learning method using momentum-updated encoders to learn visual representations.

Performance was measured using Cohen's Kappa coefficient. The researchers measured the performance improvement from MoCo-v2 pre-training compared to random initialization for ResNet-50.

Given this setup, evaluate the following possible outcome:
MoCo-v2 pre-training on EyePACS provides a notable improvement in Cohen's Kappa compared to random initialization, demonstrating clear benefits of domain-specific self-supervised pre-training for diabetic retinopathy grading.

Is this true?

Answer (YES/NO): YES